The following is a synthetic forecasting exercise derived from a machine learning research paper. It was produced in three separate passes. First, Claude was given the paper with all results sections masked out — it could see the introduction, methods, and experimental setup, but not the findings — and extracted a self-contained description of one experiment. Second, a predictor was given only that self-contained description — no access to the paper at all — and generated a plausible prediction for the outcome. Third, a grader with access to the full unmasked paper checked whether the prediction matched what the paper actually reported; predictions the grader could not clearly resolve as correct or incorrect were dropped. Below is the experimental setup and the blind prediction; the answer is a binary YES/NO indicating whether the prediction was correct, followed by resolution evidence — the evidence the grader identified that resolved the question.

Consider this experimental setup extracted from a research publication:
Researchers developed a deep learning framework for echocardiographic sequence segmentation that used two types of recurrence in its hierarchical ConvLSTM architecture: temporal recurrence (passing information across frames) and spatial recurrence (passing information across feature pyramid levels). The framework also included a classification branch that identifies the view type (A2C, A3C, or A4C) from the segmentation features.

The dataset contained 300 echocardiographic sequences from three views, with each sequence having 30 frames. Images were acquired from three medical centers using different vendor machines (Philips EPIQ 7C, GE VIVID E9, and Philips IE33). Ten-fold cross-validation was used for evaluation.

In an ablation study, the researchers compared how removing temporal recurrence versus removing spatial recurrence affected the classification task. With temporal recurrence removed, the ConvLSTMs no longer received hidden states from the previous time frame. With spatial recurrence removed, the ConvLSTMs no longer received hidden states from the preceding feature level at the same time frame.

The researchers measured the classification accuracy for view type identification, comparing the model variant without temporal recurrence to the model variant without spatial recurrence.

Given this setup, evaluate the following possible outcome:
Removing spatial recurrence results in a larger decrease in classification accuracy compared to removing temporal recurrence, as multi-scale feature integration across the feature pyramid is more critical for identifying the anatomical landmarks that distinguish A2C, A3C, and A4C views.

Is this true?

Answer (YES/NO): YES